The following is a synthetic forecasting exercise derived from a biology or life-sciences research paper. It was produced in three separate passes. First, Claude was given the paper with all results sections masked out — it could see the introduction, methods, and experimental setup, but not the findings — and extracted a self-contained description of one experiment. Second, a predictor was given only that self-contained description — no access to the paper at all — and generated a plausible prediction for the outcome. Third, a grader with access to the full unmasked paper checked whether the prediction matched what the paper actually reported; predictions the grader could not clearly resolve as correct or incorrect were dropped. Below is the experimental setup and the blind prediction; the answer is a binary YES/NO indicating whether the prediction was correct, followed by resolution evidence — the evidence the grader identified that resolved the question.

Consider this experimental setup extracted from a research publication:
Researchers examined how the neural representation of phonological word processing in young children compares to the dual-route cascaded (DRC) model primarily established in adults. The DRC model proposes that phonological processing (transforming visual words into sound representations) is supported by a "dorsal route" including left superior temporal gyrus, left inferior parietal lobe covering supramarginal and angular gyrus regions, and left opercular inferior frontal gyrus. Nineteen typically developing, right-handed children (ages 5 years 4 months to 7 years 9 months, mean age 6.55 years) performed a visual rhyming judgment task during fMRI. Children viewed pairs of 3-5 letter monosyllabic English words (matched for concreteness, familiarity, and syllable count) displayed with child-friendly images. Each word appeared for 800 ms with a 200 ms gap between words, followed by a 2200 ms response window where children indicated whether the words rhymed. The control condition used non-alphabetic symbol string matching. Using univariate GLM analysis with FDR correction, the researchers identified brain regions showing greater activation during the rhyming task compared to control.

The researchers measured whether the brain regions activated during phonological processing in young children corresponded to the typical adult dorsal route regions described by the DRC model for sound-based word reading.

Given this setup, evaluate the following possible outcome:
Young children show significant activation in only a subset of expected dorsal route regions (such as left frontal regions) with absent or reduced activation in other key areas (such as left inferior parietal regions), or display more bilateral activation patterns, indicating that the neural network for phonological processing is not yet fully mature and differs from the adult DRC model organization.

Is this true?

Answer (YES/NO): YES